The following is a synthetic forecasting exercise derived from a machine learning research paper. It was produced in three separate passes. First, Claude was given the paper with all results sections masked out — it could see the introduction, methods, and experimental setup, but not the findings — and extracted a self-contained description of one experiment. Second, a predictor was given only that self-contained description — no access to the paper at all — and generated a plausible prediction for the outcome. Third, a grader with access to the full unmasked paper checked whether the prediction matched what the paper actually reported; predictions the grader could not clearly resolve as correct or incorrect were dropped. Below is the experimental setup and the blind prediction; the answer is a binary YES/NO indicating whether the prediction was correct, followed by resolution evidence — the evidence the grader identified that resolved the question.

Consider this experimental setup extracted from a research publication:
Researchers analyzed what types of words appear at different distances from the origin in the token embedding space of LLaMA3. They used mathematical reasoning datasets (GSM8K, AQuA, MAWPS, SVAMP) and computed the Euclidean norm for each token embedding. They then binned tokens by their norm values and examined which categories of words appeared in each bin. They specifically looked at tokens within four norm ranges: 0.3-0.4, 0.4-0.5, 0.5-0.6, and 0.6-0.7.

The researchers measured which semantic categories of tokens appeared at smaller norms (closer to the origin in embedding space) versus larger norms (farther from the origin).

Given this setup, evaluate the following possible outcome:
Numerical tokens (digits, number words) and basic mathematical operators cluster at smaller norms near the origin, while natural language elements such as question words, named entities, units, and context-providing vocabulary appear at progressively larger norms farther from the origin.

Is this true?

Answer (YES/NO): NO